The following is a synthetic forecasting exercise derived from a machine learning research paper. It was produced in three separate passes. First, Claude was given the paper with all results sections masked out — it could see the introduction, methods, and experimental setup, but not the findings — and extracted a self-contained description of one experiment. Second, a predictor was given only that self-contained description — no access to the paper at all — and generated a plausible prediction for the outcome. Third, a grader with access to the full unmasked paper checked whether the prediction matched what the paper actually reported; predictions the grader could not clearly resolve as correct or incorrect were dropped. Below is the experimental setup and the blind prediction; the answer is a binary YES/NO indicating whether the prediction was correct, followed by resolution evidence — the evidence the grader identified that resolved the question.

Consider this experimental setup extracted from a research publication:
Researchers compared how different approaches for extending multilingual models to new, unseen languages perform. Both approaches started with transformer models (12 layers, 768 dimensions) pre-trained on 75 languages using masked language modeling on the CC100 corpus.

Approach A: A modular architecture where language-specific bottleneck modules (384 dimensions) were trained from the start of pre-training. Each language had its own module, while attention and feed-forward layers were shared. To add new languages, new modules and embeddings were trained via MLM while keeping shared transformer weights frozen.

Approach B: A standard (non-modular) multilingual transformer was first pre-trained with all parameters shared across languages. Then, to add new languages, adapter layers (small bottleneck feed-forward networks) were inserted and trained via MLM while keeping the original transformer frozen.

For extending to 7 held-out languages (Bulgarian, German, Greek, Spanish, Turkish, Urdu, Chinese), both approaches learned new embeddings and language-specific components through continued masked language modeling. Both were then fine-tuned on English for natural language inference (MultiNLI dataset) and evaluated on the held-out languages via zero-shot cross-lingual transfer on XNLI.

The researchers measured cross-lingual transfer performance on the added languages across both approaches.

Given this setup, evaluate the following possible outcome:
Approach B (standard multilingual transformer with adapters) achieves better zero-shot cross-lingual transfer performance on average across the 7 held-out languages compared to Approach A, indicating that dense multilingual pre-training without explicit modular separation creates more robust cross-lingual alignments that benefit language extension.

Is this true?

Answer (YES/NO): NO